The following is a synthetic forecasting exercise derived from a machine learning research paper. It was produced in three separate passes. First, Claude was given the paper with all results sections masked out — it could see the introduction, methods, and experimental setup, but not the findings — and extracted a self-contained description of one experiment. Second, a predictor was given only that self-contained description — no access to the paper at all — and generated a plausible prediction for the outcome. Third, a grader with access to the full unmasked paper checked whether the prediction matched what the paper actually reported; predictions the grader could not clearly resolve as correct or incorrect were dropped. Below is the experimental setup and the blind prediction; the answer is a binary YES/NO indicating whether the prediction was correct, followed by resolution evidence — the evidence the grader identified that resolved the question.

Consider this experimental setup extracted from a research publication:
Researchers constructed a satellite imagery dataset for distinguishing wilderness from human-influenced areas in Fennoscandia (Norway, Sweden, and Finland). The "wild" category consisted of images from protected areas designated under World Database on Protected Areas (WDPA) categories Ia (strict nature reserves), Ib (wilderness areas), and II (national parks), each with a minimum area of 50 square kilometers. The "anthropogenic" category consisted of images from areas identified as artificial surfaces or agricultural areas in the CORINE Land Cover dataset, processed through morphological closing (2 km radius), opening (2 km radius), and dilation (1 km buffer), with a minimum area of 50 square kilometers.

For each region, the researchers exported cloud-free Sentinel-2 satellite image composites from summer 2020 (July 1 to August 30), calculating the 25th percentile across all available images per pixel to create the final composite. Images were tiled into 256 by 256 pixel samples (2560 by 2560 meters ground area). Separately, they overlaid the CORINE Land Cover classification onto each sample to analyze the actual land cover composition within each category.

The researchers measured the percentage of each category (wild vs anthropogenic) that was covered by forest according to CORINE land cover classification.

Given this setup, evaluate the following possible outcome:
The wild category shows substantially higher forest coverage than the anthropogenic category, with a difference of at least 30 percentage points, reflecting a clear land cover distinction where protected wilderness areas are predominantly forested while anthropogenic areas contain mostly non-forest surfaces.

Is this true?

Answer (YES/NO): NO